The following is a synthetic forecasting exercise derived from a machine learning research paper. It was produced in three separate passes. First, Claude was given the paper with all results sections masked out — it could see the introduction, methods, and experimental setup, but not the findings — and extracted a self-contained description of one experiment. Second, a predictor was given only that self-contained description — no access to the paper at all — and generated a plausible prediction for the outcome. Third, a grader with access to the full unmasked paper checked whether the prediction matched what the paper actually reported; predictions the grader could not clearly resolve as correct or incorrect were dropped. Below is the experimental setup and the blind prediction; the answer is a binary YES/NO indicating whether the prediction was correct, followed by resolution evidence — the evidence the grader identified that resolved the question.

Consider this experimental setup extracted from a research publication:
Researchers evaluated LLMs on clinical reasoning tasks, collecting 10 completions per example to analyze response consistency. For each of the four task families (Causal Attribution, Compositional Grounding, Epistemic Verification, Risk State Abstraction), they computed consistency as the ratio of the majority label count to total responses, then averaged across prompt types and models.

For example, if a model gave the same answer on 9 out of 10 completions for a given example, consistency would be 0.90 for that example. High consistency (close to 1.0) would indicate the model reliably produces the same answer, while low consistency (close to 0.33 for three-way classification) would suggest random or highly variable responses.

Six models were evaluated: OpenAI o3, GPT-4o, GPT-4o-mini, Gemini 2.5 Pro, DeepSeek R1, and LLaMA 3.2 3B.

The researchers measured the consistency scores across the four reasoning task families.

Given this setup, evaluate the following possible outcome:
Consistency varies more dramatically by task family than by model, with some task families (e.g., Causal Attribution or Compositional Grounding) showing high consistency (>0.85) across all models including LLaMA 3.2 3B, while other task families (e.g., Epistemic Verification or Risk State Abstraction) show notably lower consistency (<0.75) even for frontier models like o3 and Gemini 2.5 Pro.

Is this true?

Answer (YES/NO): NO